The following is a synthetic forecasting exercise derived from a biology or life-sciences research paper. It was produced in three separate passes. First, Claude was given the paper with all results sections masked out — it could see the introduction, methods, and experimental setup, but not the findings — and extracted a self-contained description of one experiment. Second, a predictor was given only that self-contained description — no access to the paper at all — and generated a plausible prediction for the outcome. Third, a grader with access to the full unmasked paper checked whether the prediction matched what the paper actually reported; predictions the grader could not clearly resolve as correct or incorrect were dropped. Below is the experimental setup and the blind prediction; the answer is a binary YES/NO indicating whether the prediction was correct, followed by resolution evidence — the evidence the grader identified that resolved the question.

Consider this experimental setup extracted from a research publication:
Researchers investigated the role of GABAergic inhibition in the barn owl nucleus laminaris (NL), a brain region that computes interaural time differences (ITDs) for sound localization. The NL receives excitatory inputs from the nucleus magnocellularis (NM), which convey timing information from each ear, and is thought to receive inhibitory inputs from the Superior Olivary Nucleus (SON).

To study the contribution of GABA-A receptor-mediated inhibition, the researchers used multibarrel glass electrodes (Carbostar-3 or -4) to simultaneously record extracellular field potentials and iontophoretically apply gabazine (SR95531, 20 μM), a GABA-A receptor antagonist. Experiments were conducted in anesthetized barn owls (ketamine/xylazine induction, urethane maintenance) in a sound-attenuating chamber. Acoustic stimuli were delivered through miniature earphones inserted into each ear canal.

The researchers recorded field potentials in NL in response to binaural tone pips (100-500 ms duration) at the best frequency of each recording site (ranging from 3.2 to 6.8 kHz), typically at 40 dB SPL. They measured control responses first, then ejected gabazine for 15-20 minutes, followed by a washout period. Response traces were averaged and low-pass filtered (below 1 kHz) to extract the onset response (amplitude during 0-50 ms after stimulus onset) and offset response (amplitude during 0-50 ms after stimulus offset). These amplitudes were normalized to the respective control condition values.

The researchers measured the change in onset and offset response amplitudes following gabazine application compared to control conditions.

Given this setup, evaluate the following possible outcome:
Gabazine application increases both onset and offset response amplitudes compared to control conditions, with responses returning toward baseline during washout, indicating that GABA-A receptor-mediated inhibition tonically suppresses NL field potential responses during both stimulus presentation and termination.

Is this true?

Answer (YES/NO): NO